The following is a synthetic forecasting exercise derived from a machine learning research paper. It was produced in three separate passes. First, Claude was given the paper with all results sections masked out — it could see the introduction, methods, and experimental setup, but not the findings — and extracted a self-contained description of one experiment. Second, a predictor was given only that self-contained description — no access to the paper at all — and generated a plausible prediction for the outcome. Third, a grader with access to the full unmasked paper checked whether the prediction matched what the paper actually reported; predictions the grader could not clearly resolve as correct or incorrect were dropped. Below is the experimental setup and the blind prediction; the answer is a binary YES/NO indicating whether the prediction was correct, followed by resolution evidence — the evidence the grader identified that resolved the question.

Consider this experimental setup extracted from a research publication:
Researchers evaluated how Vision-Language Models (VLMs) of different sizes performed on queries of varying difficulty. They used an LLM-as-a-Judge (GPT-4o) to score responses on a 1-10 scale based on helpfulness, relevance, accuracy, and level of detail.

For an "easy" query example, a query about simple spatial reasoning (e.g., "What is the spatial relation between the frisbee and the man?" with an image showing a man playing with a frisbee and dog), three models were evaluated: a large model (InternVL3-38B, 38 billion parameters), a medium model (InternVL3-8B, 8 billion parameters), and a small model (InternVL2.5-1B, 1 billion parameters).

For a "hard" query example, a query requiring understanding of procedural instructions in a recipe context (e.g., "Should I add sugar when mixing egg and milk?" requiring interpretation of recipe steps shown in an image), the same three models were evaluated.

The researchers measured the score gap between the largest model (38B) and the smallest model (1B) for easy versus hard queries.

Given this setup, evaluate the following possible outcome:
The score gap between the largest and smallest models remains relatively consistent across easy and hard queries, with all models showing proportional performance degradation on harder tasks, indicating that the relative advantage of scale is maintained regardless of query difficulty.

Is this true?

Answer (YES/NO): NO